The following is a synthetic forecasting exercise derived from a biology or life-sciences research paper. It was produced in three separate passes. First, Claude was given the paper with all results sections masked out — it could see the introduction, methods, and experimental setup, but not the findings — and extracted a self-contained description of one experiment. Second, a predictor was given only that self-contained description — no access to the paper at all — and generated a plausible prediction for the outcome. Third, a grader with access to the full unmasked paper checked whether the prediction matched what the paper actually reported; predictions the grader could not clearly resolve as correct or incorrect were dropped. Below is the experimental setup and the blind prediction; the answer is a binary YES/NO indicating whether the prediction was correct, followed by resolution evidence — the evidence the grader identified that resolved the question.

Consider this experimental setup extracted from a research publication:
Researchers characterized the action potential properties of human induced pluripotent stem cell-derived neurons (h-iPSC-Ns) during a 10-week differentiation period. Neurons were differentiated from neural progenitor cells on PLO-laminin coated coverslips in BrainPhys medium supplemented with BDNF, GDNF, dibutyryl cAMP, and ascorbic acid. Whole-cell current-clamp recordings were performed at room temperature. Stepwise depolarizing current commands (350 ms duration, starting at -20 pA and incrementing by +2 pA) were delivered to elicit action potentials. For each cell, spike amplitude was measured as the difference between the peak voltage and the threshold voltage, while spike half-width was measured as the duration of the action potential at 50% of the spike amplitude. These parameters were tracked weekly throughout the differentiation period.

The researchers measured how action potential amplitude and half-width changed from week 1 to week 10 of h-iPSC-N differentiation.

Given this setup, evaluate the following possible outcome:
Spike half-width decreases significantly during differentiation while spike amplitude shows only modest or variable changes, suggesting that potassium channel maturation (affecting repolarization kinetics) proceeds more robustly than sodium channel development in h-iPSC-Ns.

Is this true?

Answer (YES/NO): NO